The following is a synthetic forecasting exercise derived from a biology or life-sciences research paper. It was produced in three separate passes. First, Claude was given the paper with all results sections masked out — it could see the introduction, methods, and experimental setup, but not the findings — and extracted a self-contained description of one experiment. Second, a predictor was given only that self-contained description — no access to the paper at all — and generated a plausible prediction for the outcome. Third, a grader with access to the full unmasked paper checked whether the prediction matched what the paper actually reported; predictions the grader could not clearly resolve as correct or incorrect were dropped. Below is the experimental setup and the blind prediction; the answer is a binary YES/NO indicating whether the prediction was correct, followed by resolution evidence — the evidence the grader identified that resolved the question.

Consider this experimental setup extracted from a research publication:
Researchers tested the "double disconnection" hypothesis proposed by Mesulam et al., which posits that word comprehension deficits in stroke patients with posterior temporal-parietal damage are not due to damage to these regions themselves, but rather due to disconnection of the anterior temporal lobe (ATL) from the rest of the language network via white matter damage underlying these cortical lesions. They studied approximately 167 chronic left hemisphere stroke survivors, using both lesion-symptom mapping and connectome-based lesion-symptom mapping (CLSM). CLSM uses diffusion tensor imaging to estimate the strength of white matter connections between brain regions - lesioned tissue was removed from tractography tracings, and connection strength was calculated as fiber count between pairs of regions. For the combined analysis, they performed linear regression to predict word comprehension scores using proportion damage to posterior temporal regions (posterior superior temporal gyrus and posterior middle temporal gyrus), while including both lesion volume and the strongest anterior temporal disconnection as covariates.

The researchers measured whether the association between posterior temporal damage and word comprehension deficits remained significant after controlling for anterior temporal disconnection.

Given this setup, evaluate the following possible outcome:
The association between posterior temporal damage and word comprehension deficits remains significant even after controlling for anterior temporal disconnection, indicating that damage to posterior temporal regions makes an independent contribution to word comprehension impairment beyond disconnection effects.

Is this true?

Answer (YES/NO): YES